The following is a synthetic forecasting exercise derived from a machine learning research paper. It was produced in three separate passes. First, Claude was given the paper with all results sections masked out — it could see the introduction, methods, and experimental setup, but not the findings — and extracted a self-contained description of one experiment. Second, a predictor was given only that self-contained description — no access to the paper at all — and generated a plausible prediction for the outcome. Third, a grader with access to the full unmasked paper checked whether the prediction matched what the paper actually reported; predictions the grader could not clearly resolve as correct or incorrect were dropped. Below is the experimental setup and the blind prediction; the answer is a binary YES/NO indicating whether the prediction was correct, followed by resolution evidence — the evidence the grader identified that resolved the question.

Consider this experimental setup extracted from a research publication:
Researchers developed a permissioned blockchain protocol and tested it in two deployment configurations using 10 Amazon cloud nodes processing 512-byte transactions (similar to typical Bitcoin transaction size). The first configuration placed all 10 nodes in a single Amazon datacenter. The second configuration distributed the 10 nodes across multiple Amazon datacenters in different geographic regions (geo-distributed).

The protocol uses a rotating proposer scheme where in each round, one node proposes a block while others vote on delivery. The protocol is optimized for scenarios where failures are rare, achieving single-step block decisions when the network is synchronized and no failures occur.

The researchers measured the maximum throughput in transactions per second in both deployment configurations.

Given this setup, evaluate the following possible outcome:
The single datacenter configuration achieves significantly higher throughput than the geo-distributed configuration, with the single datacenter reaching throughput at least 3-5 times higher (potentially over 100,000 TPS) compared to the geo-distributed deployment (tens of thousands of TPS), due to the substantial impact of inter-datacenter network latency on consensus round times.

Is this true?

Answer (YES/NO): YES